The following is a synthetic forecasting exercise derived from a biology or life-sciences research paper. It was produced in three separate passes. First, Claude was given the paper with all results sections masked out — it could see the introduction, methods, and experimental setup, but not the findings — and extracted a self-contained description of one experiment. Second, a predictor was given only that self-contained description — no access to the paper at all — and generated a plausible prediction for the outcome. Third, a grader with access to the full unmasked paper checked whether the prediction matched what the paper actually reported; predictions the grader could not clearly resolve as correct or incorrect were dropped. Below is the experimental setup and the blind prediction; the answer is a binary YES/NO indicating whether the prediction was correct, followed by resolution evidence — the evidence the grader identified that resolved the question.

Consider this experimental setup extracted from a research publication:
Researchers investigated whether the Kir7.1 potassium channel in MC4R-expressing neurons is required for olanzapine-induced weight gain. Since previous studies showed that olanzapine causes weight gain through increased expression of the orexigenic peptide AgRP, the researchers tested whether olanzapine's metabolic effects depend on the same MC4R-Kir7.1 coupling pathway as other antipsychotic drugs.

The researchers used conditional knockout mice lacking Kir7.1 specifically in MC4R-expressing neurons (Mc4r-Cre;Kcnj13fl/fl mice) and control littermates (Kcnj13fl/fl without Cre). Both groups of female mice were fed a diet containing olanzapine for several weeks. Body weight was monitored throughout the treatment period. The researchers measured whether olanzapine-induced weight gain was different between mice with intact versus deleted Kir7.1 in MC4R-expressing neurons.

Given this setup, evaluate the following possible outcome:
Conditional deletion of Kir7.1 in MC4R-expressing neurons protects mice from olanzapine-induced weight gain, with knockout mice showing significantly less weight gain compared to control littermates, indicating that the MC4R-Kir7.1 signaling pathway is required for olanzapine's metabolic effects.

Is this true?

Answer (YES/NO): NO